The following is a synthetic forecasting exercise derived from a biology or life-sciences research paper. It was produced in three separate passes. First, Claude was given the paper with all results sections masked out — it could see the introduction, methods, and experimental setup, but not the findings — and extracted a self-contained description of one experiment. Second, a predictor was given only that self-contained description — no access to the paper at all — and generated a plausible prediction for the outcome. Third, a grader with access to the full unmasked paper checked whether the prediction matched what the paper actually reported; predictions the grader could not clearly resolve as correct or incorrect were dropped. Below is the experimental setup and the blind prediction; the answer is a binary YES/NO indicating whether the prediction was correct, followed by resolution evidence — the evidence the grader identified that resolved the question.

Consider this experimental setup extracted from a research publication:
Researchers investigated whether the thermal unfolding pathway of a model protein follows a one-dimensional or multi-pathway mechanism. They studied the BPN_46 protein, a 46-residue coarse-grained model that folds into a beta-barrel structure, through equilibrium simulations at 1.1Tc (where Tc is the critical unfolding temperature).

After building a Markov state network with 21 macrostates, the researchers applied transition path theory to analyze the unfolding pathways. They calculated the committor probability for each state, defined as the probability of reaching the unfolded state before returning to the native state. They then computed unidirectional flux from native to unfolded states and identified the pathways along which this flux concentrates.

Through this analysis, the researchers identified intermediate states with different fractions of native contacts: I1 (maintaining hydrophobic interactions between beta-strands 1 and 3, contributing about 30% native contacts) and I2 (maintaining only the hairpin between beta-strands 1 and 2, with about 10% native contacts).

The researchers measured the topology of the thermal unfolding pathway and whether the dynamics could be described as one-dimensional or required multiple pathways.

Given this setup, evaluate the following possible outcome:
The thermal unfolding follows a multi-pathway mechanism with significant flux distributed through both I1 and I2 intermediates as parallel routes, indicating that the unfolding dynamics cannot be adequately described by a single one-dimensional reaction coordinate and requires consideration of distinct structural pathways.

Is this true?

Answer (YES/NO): NO